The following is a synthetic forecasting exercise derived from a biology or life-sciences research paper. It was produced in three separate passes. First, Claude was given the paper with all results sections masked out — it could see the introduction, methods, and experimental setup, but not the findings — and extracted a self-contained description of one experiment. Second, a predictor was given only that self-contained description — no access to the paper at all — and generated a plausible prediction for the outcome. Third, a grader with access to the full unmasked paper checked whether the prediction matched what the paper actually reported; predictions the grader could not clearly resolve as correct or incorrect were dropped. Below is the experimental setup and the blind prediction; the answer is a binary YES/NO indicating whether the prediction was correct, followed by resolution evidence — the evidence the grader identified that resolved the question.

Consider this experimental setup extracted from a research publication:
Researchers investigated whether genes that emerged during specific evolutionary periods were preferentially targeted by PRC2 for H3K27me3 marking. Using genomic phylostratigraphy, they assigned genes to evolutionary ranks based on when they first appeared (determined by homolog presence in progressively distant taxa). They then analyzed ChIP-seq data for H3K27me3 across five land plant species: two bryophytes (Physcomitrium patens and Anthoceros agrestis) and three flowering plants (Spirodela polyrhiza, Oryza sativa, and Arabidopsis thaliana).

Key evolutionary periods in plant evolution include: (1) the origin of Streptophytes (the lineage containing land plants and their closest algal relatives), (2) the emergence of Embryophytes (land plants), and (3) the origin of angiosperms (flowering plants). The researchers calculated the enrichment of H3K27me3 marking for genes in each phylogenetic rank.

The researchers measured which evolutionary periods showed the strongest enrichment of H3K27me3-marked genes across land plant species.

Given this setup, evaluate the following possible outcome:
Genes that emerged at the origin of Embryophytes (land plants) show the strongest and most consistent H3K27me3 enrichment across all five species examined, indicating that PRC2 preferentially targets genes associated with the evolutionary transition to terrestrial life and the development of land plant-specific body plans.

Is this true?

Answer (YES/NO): NO